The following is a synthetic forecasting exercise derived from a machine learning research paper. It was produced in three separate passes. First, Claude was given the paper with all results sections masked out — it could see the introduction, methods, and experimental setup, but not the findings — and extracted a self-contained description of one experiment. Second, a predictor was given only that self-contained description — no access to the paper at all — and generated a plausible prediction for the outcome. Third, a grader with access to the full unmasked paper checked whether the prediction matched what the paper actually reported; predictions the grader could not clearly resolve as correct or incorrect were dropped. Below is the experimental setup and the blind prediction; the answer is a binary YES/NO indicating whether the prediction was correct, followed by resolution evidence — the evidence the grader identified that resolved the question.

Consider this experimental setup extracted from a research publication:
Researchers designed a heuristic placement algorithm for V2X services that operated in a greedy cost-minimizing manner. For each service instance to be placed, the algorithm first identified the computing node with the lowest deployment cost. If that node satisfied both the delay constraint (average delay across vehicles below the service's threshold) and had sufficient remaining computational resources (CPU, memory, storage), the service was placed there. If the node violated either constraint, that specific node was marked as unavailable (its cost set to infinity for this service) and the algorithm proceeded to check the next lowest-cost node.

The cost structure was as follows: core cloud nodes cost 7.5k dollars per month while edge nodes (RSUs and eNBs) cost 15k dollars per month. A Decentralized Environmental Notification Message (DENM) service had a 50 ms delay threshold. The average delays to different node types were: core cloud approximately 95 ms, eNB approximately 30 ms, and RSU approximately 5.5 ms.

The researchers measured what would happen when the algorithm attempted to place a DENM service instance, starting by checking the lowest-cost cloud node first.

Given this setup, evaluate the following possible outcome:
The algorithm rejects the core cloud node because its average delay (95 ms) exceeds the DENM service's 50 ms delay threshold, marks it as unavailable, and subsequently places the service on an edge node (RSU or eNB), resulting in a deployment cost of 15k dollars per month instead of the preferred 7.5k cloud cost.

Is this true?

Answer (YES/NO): YES